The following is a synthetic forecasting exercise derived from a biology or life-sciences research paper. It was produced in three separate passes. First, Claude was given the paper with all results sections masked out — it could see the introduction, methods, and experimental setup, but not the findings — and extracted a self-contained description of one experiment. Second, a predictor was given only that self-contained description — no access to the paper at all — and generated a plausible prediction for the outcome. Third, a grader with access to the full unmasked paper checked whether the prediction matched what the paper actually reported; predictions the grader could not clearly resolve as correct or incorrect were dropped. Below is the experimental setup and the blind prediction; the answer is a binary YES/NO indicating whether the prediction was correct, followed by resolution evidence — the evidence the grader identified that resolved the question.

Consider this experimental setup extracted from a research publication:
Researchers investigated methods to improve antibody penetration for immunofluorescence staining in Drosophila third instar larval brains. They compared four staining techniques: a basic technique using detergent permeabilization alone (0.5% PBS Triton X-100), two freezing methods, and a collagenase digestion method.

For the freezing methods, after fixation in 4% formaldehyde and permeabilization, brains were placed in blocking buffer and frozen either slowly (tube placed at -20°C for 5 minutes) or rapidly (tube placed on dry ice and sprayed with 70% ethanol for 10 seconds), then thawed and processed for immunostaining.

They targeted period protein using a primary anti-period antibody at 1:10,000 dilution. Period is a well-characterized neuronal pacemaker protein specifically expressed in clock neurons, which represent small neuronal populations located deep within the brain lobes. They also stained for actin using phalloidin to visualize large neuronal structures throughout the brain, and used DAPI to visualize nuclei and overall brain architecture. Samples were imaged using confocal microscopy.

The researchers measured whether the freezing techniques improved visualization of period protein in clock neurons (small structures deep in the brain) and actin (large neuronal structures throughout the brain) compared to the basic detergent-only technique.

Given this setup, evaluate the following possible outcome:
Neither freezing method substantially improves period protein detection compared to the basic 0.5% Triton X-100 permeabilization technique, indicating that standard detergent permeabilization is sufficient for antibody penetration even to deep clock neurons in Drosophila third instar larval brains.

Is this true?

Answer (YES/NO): NO